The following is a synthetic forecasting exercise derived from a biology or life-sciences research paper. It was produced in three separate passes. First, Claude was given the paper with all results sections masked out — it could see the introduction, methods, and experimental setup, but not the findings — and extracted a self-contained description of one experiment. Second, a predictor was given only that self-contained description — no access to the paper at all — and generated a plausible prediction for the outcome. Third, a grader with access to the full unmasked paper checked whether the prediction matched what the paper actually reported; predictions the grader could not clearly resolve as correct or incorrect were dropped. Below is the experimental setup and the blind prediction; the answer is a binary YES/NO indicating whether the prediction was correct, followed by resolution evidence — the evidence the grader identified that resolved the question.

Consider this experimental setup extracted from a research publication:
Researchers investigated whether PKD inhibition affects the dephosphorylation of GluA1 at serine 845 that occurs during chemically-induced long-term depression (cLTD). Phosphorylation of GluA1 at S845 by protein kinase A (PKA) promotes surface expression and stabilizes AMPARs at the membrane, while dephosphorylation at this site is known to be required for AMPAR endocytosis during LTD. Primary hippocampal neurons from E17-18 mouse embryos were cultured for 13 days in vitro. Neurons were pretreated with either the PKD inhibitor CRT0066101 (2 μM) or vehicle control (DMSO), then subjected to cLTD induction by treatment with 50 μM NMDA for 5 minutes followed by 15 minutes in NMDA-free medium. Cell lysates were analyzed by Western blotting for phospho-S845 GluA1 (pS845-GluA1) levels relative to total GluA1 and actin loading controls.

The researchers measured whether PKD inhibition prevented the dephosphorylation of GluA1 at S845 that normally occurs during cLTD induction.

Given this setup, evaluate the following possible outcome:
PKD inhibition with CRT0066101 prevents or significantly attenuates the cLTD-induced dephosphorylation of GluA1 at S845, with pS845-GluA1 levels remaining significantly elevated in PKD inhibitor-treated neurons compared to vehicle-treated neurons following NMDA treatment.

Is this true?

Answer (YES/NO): NO